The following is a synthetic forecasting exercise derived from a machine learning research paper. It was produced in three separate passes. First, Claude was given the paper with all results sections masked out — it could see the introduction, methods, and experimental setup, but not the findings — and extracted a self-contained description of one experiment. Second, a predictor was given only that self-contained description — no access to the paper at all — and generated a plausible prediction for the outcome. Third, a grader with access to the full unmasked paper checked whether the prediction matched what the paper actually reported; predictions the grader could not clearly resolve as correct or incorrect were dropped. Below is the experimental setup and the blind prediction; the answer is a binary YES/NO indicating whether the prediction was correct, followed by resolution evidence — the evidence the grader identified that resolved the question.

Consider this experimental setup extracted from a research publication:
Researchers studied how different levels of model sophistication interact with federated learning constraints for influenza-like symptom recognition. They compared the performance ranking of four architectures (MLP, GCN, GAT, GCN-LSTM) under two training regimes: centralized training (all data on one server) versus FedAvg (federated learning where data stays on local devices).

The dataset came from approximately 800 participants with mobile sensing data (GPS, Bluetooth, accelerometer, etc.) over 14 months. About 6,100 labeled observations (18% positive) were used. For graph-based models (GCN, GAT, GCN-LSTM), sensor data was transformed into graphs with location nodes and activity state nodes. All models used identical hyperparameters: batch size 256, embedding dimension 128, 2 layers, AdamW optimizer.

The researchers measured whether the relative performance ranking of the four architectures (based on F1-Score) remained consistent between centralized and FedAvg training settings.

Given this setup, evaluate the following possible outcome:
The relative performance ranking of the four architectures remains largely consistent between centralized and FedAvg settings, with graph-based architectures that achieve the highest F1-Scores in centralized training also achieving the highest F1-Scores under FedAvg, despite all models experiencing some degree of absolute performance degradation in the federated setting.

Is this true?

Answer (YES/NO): YES